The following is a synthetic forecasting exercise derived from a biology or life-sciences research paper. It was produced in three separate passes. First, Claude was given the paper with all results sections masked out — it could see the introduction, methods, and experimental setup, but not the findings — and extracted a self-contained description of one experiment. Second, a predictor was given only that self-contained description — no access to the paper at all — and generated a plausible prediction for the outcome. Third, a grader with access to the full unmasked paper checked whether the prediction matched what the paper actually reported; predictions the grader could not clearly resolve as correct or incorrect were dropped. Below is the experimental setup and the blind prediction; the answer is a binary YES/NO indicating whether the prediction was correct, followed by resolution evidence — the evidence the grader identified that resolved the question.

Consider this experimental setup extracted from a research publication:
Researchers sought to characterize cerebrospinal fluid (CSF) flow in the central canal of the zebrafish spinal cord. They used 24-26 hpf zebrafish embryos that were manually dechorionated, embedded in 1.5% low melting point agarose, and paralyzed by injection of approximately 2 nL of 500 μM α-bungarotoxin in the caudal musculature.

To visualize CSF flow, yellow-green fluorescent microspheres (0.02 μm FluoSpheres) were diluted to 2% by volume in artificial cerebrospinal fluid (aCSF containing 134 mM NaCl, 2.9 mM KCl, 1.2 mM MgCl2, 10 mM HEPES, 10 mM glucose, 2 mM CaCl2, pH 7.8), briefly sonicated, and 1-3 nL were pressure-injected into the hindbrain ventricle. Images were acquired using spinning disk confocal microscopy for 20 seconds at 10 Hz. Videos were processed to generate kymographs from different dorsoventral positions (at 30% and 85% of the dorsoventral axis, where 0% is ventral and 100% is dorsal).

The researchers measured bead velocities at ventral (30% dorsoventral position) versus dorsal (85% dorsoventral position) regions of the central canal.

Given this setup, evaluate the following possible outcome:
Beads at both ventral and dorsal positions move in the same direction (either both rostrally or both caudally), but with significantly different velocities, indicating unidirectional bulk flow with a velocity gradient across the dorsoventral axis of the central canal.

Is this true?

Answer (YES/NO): NO